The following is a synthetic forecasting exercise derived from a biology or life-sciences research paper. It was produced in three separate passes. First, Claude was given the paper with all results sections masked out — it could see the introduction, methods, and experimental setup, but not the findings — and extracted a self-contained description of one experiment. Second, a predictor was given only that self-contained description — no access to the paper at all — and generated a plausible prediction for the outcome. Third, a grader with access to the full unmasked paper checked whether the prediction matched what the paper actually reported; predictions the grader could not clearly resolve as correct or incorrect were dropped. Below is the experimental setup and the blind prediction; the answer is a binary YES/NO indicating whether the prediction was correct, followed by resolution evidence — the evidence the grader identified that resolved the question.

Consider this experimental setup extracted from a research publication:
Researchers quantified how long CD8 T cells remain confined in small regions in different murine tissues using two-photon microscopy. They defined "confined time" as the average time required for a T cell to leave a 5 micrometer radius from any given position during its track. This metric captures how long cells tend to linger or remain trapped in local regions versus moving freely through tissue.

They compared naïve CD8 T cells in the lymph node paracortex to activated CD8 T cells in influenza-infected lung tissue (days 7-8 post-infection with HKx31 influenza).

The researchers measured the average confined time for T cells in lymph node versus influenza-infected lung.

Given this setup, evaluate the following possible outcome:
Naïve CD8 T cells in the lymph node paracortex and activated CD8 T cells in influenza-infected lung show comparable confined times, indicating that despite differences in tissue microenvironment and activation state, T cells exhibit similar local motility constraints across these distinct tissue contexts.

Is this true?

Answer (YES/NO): NO